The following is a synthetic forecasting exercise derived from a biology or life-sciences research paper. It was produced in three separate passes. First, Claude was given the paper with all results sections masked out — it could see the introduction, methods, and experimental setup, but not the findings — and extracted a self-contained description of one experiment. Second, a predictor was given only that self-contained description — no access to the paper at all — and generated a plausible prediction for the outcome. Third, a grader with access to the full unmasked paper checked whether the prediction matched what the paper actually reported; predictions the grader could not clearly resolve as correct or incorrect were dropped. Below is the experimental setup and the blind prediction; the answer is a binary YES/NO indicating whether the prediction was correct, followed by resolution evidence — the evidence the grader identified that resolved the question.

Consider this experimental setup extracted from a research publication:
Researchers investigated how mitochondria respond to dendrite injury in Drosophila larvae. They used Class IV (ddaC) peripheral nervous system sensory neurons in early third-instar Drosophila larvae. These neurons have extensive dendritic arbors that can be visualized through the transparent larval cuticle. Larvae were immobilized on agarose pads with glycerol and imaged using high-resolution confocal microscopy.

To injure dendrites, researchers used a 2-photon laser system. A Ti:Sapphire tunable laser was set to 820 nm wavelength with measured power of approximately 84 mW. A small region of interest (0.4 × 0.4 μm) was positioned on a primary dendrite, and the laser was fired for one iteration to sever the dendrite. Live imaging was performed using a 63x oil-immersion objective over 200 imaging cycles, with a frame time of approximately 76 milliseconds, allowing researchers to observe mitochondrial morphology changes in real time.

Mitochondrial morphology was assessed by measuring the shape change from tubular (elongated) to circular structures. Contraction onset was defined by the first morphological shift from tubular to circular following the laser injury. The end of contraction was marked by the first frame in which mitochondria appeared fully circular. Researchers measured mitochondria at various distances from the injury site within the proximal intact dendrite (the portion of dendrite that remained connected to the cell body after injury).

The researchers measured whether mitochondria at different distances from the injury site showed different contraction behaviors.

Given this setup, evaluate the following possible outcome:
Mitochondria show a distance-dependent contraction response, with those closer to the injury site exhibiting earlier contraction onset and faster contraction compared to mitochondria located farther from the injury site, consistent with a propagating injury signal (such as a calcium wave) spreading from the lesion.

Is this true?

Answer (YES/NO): YES